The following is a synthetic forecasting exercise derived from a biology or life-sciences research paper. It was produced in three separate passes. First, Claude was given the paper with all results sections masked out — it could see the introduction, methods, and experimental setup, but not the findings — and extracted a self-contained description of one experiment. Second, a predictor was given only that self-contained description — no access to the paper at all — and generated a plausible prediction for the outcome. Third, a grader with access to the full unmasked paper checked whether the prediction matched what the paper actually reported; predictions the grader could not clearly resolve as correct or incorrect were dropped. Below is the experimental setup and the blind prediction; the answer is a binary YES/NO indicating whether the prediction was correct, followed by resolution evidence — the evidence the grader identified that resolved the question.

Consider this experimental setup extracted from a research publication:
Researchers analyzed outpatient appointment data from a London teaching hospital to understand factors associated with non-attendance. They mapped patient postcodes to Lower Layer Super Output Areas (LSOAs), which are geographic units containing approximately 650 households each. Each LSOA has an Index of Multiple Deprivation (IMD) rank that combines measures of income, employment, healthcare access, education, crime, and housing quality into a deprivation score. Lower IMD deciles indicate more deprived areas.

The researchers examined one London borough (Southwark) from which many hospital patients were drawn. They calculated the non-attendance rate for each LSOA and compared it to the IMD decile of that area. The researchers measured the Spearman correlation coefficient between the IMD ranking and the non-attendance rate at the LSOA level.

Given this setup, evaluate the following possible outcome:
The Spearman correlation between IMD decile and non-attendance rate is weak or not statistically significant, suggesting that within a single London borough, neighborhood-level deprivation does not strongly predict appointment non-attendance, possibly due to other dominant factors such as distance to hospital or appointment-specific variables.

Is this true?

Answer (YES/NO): NO